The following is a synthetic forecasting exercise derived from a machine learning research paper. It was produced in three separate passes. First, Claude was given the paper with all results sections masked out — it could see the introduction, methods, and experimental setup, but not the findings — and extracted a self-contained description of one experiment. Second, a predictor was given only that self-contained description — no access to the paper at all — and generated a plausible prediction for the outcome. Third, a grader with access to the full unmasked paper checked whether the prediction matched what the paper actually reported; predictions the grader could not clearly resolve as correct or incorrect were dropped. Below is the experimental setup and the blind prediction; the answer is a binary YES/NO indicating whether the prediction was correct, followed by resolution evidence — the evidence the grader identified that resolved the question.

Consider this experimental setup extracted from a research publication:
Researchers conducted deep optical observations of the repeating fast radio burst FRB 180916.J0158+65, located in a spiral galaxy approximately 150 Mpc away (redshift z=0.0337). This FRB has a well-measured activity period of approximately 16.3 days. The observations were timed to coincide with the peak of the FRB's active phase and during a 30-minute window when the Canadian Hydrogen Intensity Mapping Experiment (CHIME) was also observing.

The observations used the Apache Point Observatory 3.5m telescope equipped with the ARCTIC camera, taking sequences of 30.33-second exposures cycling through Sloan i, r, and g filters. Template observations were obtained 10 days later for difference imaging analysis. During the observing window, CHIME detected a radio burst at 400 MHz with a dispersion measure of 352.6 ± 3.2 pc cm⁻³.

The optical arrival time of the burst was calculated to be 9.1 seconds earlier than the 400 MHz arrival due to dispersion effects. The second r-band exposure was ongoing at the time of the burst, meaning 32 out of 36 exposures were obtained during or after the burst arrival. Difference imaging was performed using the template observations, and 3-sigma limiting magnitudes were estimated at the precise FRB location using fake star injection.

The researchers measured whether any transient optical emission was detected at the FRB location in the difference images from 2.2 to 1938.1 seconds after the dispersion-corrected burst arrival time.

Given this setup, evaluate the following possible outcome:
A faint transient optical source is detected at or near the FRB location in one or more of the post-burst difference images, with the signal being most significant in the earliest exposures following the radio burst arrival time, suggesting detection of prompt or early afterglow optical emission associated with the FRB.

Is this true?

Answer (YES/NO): NO